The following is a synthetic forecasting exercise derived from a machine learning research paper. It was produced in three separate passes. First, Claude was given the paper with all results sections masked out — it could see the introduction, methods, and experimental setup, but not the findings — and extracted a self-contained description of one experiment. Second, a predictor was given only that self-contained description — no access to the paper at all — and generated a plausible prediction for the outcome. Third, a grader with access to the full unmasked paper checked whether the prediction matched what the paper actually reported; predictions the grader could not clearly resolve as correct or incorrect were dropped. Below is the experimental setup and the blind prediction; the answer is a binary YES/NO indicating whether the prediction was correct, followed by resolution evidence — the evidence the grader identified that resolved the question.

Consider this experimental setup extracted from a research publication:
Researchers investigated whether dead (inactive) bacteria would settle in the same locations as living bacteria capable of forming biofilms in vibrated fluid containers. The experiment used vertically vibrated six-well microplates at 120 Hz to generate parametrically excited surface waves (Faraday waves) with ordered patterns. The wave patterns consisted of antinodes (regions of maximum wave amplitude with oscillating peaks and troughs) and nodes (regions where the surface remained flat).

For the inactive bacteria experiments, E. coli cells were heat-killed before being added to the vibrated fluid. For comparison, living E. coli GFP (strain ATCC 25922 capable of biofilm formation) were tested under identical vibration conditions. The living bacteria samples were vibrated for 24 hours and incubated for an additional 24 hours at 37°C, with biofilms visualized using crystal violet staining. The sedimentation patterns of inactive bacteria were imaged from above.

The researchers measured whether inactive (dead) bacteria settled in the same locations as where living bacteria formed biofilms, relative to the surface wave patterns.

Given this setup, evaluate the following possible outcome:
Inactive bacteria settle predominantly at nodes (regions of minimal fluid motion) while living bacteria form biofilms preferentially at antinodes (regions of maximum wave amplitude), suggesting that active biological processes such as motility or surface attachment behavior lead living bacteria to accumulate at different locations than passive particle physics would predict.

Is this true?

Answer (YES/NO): YES